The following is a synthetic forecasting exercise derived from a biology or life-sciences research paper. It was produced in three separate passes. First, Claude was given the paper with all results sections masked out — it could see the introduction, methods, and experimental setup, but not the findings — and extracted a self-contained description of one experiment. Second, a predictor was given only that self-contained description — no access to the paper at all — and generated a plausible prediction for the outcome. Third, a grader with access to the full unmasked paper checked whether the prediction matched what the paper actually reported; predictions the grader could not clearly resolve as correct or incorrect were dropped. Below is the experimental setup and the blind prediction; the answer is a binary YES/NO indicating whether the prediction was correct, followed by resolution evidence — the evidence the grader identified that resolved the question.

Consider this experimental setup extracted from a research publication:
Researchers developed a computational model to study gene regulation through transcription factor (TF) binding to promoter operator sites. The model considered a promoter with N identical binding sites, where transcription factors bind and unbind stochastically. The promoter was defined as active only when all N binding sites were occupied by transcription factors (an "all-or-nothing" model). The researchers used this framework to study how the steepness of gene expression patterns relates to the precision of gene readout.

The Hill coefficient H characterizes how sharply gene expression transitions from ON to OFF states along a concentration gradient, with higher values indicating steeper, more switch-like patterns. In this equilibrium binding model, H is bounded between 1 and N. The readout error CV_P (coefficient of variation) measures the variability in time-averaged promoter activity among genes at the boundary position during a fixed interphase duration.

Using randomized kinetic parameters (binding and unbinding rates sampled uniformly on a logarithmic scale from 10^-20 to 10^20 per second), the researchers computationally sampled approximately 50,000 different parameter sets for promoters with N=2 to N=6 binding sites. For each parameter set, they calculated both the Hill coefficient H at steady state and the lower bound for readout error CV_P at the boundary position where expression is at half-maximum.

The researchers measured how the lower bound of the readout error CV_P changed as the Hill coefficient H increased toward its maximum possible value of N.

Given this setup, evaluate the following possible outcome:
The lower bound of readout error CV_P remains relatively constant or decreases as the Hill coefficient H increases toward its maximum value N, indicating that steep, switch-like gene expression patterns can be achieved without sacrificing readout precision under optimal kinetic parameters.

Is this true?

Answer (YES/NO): NO